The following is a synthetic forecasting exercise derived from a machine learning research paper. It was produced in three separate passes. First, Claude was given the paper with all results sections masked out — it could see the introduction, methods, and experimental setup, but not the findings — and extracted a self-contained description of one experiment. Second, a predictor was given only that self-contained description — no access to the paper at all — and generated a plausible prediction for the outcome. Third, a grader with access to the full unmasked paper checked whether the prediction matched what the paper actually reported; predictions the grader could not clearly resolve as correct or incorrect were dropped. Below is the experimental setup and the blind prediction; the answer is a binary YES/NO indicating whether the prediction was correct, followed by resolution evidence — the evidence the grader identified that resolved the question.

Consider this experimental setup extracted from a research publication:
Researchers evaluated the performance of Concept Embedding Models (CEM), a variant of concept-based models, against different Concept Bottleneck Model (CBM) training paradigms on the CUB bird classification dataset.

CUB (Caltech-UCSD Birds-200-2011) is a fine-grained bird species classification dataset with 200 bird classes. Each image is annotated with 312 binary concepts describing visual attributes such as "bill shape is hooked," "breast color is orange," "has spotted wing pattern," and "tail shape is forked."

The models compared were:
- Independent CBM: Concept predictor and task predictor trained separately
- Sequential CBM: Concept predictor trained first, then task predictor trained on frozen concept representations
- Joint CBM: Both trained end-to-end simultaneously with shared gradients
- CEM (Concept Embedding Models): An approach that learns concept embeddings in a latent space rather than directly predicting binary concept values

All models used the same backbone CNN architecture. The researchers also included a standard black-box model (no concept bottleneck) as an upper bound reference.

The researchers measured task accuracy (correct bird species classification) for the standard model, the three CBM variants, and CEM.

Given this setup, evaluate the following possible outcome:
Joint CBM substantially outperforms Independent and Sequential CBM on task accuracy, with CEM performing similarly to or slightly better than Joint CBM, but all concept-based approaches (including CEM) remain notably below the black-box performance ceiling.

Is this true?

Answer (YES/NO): NO